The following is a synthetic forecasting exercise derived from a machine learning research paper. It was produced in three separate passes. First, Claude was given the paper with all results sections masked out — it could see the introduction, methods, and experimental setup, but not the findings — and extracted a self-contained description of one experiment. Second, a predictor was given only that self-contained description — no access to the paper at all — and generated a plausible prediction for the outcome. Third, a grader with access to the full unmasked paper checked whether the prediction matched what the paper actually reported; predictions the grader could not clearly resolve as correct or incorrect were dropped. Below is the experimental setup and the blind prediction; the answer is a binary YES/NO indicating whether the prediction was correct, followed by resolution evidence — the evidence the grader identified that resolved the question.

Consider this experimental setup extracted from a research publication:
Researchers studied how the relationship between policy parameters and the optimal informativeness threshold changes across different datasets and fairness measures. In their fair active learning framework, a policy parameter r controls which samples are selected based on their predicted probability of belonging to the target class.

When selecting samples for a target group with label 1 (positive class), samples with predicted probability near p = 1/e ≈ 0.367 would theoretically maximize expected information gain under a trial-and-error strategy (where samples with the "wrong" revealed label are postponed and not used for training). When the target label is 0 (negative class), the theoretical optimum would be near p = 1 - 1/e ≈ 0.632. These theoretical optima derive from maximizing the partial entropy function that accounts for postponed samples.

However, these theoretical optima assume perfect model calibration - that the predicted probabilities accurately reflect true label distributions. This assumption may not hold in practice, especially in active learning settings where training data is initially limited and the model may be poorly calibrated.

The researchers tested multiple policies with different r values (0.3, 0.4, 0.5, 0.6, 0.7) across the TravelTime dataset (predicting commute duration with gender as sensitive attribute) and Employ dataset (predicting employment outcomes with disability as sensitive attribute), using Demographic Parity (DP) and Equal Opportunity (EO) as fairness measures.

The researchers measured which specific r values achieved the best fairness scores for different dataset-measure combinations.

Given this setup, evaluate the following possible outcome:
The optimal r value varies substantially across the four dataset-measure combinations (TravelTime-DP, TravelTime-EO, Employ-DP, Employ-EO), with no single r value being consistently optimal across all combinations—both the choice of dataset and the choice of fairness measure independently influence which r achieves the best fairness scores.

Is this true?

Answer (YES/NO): NO